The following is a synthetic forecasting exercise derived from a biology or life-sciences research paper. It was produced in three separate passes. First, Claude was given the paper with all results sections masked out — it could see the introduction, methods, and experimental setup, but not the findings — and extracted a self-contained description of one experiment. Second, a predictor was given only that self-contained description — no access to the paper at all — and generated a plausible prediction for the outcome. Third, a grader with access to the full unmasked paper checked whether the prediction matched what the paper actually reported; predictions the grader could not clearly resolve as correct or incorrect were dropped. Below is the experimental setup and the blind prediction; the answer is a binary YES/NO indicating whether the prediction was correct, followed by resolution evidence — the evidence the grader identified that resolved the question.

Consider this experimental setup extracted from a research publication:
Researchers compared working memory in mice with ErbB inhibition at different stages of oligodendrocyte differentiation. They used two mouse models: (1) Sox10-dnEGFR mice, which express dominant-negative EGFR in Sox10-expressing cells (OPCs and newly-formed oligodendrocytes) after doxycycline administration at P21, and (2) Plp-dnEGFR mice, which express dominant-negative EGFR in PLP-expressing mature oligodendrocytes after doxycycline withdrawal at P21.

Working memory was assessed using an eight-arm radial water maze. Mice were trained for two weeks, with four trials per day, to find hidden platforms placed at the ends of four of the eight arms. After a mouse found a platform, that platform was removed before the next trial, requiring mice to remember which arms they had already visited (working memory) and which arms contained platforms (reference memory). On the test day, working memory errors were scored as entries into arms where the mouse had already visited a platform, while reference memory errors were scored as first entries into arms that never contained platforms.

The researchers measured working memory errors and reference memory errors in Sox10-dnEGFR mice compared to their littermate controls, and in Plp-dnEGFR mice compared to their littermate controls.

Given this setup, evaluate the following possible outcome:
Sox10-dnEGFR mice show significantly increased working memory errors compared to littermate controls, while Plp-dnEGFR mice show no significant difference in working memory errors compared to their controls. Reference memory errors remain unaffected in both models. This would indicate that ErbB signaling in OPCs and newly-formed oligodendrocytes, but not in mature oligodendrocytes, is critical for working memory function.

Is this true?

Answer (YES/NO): NO